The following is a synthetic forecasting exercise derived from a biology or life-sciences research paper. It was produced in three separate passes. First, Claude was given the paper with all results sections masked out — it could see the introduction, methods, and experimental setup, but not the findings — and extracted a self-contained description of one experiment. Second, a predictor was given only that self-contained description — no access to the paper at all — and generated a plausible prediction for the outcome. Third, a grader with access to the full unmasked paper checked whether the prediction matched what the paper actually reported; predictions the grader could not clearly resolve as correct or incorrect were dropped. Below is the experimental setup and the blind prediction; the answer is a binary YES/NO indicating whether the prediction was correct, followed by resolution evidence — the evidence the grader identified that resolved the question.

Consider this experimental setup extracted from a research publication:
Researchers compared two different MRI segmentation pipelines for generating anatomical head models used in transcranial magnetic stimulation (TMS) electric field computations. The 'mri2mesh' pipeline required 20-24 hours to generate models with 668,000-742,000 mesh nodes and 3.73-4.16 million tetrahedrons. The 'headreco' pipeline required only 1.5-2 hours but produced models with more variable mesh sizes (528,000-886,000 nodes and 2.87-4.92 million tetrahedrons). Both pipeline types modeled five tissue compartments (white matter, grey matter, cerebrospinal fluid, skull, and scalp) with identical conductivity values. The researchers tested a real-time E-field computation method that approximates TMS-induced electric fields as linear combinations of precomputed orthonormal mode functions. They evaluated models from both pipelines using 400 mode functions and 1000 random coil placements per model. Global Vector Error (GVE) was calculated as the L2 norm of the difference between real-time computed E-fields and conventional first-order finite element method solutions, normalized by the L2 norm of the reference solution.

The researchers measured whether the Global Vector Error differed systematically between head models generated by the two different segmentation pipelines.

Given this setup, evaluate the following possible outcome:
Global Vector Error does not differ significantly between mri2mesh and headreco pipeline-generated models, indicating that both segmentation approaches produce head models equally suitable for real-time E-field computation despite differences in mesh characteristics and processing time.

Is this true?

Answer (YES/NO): YES